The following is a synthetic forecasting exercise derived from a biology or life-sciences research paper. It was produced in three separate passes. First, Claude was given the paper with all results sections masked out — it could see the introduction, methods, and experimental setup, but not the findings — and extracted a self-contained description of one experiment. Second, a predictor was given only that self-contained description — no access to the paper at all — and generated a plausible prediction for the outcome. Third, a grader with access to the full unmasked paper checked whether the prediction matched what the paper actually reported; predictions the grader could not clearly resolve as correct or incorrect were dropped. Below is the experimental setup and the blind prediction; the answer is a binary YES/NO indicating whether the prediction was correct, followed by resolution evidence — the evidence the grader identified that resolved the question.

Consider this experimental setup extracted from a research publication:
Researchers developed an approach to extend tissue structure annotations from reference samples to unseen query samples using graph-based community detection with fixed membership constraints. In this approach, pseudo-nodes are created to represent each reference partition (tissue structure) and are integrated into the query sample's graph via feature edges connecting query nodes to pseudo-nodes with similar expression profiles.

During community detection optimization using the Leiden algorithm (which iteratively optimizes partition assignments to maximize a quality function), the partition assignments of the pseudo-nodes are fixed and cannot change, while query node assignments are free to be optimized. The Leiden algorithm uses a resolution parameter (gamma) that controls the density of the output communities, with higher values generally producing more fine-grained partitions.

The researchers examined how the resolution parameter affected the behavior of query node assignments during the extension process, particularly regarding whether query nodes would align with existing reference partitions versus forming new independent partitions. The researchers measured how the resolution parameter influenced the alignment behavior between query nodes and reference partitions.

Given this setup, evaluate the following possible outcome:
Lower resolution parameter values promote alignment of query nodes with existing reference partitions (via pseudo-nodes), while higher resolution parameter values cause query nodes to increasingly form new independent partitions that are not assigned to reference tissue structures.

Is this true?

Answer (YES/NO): YES